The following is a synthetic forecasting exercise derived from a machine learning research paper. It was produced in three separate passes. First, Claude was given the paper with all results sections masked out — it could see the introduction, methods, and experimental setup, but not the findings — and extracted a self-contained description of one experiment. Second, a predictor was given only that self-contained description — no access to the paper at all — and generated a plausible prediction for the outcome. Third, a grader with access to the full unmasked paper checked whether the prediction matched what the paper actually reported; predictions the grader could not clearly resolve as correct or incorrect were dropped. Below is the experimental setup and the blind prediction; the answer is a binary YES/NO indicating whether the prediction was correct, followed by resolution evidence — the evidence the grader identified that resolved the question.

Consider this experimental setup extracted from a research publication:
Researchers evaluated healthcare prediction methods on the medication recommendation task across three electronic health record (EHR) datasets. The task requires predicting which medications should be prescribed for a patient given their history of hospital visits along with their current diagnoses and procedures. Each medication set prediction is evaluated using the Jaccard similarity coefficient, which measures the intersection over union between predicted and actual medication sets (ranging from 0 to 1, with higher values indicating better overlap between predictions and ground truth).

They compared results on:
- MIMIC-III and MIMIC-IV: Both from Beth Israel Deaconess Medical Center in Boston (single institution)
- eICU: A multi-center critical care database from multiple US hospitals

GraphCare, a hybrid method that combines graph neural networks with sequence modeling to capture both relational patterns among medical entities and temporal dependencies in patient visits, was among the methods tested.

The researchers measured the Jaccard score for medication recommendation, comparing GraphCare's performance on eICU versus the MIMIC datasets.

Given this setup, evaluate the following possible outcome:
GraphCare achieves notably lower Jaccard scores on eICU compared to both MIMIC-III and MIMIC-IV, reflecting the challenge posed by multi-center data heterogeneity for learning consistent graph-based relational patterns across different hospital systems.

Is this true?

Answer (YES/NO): NO